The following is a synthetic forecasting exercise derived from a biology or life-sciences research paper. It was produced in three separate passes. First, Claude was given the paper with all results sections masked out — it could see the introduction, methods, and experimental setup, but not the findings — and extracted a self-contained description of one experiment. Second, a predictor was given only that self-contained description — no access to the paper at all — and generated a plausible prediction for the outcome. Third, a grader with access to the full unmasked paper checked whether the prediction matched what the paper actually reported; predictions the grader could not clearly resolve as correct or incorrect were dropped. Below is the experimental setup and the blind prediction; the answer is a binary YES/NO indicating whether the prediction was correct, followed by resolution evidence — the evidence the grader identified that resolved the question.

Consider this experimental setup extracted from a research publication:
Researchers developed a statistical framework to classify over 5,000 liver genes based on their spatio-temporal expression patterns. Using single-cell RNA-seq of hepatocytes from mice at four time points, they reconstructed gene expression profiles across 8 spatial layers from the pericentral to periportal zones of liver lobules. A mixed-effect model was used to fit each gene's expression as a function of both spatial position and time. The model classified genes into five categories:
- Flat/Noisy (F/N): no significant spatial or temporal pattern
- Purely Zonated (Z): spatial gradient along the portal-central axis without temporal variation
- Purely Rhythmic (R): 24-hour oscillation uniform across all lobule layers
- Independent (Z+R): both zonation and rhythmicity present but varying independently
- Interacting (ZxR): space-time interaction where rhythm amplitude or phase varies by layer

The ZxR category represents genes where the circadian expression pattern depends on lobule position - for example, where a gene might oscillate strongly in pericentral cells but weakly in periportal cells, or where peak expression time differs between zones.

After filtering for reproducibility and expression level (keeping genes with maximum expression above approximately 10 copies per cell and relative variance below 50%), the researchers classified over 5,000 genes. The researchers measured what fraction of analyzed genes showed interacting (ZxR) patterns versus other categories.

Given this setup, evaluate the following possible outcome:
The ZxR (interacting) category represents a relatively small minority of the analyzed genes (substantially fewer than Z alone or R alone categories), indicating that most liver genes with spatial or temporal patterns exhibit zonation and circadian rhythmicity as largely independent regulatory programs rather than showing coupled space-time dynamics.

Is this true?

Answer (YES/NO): YES